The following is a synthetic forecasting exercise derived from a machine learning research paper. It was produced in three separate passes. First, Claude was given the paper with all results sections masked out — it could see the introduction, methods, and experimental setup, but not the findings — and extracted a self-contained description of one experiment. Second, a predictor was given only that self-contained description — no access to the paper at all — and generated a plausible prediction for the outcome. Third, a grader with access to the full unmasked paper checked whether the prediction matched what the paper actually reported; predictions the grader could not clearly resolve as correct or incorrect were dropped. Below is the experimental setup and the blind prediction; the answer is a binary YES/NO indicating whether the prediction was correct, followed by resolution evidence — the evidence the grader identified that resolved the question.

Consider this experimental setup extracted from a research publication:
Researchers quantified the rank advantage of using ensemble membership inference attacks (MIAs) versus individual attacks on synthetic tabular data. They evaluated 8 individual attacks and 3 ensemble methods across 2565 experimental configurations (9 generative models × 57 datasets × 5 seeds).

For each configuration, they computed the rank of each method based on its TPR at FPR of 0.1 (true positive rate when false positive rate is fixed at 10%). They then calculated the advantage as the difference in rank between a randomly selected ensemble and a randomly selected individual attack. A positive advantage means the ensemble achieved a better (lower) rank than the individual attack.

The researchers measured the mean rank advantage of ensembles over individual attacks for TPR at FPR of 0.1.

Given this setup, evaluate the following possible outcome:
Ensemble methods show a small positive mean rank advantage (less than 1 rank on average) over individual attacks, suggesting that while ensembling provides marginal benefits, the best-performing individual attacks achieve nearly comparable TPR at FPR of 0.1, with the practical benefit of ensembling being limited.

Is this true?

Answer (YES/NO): NO